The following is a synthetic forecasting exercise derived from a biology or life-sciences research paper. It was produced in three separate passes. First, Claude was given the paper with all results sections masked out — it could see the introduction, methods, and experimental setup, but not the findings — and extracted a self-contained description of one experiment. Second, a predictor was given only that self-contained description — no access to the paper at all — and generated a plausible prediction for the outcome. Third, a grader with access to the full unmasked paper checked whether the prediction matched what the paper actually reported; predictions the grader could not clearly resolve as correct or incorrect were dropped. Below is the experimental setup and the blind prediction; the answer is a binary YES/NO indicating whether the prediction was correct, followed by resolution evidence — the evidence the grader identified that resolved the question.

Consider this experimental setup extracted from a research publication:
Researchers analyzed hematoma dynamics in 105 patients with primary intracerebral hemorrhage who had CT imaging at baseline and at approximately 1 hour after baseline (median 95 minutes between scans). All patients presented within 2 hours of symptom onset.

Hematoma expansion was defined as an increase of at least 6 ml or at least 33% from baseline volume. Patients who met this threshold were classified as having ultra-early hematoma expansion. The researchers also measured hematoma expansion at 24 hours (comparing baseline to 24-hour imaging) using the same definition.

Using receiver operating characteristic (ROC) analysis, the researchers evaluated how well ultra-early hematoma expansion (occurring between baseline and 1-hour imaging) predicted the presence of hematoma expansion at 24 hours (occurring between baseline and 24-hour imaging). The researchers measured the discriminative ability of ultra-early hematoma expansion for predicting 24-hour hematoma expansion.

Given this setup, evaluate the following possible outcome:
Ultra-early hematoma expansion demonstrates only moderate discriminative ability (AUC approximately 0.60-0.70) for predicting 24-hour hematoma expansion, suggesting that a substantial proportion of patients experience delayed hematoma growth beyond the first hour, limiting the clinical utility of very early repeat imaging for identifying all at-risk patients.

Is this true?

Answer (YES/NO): NO